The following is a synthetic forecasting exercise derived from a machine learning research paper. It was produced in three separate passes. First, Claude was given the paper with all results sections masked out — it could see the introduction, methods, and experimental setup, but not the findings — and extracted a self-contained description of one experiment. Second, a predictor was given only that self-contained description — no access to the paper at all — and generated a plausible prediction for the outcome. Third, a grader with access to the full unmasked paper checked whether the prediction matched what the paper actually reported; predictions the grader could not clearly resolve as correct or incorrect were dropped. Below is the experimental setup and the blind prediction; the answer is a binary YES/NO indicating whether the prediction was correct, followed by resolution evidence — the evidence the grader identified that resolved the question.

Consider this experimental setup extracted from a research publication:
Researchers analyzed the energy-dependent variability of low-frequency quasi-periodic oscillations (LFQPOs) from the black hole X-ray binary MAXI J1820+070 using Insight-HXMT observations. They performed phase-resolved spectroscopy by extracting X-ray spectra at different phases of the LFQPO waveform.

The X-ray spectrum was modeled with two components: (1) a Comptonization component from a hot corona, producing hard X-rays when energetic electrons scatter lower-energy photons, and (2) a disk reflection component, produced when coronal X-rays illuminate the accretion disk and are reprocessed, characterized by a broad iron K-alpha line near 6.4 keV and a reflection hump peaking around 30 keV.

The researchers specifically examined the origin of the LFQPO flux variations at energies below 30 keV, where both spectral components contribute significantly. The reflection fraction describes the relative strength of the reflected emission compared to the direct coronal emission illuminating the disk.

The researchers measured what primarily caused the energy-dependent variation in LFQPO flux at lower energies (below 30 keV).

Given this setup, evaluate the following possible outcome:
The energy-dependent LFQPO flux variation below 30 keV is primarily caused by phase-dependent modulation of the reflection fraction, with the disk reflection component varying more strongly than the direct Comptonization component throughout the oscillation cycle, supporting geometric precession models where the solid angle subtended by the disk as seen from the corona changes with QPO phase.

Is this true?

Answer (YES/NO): NO